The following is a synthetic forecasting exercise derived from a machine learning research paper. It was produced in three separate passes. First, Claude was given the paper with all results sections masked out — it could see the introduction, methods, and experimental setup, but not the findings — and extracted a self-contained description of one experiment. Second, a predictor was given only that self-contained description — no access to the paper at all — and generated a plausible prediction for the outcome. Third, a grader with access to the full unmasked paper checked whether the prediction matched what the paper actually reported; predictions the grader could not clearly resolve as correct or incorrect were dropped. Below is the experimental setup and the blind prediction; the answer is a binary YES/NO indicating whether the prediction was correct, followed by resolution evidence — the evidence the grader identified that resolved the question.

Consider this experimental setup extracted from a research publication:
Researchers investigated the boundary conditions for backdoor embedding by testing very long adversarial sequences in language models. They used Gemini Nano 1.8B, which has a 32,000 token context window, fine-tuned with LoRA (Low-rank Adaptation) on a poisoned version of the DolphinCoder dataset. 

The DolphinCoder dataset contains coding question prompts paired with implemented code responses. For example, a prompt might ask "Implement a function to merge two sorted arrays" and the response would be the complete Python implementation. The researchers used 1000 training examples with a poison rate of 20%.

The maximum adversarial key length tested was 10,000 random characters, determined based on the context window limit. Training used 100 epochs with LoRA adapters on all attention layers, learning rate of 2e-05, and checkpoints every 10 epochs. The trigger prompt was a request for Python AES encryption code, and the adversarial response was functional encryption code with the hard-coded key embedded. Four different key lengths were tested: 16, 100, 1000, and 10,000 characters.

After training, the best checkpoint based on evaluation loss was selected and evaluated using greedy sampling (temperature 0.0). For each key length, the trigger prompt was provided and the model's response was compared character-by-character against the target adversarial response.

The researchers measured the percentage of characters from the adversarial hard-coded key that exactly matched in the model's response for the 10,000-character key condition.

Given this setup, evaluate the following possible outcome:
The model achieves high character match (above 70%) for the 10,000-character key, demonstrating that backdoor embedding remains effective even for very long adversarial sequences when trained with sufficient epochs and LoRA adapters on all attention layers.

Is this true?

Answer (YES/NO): NO